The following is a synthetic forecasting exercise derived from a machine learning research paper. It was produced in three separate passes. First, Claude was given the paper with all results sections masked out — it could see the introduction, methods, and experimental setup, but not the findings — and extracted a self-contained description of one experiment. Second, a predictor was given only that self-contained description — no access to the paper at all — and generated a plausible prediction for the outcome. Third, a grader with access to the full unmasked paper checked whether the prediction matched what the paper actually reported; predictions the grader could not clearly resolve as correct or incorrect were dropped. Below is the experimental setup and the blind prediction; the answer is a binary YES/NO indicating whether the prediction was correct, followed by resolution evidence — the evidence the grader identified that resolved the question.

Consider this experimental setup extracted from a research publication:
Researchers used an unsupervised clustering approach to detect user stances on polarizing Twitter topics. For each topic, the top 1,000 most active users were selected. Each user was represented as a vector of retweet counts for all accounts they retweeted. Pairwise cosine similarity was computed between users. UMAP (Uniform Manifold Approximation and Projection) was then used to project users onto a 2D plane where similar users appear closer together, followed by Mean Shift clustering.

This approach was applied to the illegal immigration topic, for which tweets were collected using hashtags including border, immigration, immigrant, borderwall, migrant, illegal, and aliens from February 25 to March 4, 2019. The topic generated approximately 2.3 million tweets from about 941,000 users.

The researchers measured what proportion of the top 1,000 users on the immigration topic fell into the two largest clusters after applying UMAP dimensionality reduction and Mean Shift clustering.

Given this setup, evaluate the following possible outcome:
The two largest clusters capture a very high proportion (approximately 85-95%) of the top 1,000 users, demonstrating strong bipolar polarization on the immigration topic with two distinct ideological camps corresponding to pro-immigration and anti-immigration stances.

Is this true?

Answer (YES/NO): YES